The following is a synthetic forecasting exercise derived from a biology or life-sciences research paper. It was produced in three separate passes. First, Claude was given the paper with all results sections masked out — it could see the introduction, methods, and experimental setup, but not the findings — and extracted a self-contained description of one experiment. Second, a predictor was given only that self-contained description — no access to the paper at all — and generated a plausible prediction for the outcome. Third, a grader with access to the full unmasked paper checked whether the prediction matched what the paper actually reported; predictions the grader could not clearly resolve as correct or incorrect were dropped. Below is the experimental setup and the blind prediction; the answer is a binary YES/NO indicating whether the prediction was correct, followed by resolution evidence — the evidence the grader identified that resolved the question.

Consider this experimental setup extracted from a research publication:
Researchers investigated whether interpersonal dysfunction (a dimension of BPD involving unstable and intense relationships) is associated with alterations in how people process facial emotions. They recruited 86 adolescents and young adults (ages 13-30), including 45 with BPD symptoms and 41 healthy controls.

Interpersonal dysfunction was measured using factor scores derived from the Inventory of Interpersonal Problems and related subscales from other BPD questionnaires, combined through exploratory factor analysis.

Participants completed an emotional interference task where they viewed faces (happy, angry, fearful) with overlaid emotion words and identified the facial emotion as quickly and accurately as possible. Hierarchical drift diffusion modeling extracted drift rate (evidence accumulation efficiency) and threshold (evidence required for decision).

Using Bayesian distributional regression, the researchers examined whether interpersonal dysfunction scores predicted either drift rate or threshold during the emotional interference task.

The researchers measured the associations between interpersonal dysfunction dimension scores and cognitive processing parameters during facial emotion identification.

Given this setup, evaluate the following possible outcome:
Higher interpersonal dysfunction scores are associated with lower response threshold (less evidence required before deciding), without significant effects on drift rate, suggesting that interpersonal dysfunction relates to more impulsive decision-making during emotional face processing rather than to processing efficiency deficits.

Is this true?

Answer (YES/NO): NO